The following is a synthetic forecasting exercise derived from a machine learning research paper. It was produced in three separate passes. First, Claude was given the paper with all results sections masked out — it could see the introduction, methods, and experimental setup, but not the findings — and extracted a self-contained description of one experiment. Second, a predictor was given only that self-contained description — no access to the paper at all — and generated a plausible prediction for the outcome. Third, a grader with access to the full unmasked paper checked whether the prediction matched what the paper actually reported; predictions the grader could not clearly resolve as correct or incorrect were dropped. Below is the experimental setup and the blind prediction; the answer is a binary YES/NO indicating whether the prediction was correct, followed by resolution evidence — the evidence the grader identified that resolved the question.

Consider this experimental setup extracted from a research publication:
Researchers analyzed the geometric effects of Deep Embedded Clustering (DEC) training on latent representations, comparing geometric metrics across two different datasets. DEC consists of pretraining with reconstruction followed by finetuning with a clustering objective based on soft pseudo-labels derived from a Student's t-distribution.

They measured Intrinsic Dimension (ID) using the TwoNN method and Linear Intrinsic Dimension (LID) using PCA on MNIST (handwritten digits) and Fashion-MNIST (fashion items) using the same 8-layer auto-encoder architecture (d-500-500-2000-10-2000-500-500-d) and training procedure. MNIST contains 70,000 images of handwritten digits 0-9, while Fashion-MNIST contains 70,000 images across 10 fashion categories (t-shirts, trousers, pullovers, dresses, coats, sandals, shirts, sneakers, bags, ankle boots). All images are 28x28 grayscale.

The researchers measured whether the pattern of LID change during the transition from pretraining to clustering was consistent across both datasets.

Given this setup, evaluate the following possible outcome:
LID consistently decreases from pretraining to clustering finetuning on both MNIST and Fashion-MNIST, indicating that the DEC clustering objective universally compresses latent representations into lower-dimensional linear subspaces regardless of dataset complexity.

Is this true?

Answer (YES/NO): YES